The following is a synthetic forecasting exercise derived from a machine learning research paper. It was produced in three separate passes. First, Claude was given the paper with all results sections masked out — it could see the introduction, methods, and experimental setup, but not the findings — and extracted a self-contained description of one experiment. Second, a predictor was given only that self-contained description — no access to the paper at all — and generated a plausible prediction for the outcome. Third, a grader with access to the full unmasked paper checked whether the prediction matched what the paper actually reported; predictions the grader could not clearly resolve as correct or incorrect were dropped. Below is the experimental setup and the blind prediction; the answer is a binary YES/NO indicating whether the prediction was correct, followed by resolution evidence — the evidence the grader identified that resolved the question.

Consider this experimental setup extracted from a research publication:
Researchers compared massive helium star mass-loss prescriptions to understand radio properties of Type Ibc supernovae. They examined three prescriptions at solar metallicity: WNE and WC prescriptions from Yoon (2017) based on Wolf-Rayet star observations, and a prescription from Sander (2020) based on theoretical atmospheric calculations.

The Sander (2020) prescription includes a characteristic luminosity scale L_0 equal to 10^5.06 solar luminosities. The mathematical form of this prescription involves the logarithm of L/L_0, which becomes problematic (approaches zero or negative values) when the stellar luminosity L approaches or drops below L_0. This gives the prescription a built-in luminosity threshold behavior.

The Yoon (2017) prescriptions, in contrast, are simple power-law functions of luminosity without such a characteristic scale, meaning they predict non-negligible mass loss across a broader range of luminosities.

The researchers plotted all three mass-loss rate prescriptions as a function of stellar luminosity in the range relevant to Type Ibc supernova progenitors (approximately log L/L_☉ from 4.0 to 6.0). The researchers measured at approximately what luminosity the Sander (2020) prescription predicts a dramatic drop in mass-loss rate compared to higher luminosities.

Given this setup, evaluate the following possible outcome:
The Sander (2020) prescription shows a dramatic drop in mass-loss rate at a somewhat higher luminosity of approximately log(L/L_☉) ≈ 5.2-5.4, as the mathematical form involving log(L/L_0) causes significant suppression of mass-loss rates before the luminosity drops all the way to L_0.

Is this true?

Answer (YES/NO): NO